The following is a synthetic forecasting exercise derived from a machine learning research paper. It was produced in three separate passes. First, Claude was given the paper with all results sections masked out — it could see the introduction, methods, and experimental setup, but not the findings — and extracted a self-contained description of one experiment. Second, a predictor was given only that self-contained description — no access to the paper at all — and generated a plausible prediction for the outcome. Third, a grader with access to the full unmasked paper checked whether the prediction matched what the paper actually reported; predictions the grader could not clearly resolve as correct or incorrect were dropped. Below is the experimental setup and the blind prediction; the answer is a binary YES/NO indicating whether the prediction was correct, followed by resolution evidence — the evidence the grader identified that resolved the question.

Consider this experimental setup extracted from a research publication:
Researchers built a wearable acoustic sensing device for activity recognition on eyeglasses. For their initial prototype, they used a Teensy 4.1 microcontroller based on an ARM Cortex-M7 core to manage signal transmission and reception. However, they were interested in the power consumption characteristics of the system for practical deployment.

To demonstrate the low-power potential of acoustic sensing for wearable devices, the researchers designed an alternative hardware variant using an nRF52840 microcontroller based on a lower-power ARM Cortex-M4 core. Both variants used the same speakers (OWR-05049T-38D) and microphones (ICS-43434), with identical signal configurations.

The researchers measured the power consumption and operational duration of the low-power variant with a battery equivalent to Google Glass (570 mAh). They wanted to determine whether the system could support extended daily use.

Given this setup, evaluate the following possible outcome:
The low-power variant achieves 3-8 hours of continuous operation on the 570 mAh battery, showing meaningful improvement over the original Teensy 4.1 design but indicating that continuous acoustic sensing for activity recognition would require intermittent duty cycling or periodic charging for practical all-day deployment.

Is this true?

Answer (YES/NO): NO